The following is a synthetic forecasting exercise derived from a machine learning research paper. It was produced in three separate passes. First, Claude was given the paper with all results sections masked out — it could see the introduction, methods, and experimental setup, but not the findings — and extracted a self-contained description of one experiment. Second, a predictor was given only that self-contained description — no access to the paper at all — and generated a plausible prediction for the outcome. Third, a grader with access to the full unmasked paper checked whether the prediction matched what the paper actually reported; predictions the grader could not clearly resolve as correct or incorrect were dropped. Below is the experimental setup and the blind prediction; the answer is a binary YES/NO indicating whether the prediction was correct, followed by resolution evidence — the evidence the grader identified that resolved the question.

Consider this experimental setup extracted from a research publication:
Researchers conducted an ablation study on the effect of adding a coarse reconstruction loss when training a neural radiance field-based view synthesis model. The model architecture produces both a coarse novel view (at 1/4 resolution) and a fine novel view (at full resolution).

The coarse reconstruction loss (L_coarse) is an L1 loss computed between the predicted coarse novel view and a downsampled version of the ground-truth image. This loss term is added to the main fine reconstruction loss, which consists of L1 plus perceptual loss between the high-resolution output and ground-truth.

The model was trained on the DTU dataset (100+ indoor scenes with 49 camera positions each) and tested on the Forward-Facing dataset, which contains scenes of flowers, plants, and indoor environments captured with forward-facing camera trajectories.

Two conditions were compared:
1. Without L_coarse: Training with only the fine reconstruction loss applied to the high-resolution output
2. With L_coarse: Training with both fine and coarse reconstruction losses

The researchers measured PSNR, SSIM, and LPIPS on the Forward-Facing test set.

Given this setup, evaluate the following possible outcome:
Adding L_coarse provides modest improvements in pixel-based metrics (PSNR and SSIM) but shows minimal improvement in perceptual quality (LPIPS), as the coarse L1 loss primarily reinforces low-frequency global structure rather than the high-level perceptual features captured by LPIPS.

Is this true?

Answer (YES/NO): NO